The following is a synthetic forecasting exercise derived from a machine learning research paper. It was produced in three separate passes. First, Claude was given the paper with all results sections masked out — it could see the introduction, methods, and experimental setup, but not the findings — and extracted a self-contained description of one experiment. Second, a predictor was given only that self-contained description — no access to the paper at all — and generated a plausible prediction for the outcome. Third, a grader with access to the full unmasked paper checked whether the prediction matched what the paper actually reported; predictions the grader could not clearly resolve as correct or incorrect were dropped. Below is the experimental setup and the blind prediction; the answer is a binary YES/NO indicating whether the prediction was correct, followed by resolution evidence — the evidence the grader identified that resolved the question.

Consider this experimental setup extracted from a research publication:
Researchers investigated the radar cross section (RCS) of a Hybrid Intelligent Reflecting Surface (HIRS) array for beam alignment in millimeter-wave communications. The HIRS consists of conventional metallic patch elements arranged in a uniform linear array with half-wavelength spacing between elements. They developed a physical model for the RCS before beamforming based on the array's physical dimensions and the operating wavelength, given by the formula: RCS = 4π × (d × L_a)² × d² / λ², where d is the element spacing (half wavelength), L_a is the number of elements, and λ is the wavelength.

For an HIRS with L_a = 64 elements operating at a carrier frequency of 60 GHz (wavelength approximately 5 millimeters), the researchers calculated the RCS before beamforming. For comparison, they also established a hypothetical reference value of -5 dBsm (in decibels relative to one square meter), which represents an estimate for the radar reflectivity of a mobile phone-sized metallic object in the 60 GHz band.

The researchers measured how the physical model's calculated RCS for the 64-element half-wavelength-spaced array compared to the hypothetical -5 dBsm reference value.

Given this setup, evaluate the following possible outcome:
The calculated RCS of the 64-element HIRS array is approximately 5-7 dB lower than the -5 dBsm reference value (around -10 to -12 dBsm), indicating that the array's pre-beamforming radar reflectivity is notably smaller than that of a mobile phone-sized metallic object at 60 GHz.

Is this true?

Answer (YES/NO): YES